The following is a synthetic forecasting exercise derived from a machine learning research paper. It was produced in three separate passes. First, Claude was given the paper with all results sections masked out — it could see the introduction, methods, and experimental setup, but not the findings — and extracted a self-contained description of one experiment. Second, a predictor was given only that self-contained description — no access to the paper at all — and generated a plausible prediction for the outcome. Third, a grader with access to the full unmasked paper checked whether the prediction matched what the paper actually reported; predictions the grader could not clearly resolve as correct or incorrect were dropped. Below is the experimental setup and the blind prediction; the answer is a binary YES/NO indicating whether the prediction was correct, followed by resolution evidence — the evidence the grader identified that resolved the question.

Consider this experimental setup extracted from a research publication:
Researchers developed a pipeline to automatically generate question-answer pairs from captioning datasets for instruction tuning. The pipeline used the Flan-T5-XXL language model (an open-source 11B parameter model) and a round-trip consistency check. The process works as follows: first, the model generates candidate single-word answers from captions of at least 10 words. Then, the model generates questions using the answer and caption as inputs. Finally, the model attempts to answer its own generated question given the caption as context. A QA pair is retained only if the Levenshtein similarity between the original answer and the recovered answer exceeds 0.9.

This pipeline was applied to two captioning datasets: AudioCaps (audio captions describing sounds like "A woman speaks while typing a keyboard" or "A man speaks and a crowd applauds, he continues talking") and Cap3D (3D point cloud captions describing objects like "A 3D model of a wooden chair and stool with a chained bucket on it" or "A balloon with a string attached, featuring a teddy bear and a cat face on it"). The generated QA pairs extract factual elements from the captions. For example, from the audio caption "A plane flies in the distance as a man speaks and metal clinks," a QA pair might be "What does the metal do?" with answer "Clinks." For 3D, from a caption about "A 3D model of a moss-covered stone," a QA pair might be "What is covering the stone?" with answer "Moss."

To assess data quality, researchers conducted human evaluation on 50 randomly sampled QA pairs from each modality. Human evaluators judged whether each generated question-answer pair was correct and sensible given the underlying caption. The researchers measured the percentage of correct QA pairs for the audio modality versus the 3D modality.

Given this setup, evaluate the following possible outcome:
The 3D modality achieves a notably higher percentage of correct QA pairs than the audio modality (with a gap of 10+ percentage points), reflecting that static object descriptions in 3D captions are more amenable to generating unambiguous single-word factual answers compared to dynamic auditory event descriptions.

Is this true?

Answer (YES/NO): NO